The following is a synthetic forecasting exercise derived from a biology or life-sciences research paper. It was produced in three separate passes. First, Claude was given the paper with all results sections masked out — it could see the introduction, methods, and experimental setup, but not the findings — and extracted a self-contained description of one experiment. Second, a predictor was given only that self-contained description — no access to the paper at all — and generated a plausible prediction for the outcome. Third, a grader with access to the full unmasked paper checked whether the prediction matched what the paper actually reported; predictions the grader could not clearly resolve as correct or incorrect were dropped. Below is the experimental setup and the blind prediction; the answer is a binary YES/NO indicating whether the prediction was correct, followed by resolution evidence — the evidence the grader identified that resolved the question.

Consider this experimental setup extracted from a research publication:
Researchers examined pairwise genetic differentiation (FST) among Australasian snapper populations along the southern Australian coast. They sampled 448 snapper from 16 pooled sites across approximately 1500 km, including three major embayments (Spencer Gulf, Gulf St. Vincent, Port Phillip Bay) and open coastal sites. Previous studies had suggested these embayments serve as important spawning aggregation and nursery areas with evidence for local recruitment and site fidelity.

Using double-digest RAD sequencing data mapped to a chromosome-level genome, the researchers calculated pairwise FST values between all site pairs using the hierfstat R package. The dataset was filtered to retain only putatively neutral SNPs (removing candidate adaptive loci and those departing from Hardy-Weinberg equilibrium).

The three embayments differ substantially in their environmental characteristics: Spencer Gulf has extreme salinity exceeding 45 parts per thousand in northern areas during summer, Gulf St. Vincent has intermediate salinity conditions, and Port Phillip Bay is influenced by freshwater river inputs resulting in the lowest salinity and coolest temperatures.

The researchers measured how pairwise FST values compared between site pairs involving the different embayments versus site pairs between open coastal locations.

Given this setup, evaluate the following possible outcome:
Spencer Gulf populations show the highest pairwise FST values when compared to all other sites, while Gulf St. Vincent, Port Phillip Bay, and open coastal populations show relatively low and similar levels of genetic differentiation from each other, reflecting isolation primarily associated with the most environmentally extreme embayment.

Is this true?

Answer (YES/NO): NO